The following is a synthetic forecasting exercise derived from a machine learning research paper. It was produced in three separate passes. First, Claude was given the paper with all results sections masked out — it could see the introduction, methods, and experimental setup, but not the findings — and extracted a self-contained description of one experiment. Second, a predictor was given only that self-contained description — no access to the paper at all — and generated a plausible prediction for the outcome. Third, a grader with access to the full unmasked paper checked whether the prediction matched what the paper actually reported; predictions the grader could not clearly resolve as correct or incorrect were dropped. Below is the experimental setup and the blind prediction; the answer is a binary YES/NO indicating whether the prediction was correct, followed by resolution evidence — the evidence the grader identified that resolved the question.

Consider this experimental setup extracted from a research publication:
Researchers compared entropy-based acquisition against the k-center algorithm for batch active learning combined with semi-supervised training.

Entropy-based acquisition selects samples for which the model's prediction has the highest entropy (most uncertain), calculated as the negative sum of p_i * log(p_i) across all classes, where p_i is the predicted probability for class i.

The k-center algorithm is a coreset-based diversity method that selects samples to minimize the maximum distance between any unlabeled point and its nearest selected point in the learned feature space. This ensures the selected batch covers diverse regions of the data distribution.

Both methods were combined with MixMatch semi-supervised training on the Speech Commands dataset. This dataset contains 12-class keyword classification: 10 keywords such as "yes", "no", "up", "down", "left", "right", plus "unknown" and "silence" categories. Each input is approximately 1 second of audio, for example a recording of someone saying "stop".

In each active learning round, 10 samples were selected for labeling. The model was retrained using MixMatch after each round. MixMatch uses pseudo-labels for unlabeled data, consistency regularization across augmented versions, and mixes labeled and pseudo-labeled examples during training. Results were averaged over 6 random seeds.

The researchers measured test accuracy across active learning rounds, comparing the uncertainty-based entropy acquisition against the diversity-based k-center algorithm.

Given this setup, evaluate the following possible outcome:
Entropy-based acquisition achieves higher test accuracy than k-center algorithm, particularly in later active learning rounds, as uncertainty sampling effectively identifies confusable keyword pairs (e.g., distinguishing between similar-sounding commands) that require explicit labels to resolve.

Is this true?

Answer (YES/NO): NO